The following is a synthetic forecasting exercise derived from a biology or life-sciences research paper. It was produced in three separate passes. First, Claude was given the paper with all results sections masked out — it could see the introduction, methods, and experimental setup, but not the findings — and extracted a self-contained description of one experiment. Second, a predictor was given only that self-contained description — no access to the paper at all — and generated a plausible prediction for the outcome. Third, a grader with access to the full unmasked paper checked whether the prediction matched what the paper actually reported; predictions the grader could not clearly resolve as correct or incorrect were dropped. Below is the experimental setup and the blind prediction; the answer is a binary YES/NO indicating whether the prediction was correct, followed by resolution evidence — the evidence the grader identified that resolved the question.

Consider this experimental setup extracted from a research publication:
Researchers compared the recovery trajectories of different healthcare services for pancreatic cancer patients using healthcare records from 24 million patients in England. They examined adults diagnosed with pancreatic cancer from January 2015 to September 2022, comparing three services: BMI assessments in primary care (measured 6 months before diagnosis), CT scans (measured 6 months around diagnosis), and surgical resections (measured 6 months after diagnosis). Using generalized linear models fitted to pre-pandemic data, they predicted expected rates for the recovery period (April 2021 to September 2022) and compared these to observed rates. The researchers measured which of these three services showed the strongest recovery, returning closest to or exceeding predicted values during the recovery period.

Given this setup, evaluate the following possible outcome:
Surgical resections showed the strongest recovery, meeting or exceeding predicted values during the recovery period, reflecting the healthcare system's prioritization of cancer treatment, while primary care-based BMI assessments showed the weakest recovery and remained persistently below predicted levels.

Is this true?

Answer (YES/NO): NO